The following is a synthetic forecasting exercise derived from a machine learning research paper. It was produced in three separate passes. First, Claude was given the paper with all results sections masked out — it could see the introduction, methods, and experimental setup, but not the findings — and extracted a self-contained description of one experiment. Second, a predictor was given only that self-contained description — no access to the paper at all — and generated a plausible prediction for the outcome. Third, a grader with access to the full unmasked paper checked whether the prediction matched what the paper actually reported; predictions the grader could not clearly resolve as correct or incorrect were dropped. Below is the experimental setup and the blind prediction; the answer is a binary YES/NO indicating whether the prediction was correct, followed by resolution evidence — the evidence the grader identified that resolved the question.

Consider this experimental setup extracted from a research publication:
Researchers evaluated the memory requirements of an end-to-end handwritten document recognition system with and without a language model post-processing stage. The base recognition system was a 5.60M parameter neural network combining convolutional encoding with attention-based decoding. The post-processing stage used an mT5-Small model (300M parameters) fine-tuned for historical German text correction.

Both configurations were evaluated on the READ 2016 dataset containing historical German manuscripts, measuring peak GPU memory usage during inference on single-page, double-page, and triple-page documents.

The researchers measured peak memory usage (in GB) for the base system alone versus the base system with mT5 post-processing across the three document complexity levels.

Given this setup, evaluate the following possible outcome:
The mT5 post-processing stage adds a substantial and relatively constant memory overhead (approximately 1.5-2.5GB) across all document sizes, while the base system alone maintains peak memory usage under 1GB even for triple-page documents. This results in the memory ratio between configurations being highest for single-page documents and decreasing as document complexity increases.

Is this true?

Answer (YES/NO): NO